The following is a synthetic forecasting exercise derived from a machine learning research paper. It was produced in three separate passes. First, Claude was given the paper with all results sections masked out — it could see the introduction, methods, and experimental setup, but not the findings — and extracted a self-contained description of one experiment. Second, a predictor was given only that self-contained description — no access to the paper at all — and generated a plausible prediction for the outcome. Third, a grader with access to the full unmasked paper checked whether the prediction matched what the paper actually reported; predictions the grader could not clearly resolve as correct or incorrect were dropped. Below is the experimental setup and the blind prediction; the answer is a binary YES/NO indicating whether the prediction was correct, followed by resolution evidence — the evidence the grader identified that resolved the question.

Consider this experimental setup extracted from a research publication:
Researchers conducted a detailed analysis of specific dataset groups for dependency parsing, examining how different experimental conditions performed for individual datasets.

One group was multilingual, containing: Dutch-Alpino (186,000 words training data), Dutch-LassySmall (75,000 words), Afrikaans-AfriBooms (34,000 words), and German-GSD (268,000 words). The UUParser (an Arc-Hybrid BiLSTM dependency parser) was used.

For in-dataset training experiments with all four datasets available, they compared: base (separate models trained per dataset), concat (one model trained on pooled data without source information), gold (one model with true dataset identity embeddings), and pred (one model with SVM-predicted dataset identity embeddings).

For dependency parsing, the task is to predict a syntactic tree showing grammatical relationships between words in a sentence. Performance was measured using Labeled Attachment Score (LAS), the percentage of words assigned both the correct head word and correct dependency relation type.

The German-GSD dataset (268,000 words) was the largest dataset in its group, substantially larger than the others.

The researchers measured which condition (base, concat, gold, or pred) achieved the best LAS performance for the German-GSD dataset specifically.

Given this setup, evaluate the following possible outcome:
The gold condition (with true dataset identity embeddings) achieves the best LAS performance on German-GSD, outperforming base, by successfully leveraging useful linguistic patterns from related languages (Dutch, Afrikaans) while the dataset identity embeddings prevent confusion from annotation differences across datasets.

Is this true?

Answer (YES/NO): NO